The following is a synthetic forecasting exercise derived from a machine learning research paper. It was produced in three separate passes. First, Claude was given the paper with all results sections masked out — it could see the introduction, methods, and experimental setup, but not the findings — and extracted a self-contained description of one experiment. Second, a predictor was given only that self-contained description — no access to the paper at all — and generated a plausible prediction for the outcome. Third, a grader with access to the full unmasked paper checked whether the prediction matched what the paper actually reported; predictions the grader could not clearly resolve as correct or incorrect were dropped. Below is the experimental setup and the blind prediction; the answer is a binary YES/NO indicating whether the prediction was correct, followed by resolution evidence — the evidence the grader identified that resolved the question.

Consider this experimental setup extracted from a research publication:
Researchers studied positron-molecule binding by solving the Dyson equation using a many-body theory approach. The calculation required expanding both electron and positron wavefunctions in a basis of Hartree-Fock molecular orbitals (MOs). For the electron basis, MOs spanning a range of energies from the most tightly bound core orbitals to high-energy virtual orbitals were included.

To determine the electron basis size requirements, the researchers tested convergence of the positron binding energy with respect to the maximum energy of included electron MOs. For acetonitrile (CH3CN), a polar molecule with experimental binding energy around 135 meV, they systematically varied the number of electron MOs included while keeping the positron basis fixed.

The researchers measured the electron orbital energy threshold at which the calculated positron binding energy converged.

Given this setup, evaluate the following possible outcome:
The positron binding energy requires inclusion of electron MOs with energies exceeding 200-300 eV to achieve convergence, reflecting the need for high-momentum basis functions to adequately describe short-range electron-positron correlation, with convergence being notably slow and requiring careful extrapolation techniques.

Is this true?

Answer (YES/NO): NO